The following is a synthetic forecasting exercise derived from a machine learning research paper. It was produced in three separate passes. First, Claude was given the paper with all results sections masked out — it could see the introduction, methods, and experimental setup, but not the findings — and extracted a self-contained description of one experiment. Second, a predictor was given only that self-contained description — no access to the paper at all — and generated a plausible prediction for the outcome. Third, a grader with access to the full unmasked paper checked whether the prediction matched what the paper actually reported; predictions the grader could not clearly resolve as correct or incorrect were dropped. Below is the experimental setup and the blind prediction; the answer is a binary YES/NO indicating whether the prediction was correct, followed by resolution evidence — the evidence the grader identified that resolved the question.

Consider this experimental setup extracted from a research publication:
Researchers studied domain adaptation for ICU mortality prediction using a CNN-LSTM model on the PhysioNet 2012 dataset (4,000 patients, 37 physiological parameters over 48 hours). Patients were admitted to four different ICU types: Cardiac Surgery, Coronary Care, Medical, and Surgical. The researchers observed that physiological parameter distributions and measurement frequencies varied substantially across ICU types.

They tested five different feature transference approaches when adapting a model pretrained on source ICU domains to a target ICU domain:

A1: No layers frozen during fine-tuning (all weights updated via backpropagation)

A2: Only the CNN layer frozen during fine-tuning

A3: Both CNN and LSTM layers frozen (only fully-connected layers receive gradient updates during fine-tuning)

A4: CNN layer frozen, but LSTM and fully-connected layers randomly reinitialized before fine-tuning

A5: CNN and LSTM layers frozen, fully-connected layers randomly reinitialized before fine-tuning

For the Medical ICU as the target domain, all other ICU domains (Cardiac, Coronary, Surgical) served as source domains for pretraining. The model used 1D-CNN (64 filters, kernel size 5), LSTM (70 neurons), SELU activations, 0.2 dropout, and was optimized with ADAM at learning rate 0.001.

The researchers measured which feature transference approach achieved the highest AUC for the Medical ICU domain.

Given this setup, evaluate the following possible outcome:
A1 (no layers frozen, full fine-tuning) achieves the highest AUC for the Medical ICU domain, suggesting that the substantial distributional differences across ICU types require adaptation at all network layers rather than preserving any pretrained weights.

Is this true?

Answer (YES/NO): NO